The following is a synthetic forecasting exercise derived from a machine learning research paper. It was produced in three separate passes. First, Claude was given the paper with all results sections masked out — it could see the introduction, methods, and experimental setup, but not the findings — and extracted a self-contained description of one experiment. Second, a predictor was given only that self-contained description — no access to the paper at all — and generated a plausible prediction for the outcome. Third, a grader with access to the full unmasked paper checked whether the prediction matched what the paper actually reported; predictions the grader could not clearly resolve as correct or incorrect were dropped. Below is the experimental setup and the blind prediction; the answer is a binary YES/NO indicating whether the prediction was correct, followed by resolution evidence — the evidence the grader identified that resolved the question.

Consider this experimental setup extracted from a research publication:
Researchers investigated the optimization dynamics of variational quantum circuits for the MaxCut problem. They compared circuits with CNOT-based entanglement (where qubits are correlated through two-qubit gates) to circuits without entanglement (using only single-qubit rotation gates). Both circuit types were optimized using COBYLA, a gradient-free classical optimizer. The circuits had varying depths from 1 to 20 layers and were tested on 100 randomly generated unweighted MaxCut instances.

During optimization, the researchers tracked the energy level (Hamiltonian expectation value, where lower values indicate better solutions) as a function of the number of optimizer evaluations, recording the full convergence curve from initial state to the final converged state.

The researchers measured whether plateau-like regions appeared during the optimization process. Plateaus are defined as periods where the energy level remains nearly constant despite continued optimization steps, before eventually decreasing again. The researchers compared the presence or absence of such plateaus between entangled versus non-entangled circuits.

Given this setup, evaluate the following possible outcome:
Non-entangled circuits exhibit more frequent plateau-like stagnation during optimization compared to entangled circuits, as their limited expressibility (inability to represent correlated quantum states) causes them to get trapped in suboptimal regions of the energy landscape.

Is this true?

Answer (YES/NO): NO